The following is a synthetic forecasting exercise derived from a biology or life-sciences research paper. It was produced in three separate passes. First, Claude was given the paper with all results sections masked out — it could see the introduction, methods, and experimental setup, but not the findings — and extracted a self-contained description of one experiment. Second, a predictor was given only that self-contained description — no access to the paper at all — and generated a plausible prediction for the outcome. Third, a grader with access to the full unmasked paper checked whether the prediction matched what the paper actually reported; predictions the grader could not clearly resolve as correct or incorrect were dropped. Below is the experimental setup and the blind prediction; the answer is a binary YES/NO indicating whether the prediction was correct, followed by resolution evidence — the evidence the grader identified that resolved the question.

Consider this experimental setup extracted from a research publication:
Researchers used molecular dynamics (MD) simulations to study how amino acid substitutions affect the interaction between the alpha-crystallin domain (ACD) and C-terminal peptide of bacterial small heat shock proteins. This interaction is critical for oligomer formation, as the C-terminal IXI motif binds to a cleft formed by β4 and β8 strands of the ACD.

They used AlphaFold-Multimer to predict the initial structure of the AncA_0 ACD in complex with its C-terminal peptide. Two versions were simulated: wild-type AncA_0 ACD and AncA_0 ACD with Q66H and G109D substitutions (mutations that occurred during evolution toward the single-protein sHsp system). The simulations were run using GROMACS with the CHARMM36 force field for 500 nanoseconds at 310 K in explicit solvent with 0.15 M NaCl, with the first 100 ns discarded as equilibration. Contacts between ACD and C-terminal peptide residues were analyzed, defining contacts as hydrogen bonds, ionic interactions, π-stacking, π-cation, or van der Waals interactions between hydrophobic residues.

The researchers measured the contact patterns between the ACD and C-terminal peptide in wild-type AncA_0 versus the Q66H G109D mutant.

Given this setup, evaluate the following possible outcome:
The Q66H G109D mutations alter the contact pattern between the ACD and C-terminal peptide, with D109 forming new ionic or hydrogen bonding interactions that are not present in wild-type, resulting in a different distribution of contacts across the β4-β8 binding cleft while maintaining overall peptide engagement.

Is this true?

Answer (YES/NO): NO